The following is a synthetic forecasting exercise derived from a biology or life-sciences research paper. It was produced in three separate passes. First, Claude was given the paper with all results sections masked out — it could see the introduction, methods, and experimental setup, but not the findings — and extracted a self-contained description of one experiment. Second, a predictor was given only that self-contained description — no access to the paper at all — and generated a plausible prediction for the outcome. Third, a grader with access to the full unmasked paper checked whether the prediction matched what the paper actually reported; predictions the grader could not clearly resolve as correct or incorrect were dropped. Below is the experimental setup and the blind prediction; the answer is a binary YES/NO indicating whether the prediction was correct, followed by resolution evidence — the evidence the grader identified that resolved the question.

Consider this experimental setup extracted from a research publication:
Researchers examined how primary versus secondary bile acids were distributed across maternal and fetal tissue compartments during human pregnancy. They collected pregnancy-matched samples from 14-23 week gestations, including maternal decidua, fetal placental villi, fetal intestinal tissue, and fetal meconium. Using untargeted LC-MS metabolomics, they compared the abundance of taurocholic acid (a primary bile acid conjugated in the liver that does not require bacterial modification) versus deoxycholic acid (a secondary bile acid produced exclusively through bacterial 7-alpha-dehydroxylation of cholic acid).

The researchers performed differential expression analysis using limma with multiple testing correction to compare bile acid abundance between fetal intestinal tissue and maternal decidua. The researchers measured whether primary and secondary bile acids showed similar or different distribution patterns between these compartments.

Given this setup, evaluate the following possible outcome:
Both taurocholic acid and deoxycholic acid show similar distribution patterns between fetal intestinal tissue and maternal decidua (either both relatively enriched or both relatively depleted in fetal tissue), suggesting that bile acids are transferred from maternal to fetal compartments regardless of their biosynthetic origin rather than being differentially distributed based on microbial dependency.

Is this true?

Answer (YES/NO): NO